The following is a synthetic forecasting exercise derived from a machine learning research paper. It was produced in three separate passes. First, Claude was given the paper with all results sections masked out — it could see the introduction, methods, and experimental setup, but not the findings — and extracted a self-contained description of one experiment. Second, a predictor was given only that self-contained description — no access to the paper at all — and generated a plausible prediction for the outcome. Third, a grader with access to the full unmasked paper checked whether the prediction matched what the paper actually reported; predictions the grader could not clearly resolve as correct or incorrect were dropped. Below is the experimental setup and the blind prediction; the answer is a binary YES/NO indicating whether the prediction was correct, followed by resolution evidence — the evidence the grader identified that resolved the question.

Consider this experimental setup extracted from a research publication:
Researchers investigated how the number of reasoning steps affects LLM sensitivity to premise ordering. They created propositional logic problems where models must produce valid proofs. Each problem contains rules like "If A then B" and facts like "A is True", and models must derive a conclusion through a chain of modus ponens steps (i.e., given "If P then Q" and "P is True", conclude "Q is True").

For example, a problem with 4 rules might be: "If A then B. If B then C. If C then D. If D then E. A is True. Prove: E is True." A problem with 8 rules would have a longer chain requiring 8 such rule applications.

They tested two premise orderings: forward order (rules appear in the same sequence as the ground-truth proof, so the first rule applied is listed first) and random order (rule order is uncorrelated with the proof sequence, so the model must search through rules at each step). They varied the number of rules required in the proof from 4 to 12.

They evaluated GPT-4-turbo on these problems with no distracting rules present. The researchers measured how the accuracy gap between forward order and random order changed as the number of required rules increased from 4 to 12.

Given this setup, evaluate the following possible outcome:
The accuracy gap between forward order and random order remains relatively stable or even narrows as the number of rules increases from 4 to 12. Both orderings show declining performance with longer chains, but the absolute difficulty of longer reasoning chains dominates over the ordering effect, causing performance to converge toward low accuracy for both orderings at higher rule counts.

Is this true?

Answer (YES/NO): NO